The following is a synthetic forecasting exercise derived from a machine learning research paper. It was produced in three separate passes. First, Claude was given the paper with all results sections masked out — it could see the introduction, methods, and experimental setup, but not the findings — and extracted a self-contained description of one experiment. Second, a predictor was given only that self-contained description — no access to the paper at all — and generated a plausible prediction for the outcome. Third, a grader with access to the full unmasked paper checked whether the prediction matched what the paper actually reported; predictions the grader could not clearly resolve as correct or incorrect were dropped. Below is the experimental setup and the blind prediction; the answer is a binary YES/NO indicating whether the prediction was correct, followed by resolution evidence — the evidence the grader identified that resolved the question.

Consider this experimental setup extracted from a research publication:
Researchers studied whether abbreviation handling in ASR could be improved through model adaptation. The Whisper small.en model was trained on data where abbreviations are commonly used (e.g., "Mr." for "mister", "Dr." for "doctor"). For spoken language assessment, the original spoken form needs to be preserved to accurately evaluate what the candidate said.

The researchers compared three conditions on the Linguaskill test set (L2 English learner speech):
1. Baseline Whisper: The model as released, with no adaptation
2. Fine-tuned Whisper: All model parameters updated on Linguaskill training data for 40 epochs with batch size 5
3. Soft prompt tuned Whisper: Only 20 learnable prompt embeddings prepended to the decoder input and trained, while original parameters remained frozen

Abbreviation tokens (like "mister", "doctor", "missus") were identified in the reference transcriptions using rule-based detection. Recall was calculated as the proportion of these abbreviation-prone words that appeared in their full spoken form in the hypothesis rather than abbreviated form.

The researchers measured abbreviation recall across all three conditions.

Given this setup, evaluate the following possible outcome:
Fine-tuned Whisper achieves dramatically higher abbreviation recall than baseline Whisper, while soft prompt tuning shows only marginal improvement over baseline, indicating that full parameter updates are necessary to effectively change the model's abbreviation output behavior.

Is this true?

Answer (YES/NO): NO